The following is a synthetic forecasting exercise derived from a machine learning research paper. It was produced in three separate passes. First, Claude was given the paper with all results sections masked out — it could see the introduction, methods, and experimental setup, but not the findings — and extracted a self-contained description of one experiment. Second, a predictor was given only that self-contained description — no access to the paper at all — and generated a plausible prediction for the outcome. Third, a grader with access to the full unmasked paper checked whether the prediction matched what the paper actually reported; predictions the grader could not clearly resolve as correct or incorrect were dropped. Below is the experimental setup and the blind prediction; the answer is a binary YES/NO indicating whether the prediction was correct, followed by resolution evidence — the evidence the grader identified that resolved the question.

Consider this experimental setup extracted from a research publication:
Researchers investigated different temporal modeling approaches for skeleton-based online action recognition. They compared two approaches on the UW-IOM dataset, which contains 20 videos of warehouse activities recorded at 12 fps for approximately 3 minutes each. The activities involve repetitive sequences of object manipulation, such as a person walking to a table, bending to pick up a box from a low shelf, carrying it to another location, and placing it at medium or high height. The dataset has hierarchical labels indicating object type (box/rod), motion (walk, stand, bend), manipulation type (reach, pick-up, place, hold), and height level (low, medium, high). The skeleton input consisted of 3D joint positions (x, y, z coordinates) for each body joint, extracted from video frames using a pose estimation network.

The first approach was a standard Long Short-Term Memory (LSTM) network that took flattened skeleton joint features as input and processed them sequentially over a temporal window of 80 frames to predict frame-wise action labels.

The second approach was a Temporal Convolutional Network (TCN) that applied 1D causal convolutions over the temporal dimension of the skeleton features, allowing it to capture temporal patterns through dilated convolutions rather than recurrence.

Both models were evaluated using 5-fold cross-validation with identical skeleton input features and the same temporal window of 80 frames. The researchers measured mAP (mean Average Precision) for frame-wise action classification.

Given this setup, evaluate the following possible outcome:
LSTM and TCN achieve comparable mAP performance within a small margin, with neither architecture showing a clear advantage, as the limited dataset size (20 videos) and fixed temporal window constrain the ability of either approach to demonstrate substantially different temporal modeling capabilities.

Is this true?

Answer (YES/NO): NO